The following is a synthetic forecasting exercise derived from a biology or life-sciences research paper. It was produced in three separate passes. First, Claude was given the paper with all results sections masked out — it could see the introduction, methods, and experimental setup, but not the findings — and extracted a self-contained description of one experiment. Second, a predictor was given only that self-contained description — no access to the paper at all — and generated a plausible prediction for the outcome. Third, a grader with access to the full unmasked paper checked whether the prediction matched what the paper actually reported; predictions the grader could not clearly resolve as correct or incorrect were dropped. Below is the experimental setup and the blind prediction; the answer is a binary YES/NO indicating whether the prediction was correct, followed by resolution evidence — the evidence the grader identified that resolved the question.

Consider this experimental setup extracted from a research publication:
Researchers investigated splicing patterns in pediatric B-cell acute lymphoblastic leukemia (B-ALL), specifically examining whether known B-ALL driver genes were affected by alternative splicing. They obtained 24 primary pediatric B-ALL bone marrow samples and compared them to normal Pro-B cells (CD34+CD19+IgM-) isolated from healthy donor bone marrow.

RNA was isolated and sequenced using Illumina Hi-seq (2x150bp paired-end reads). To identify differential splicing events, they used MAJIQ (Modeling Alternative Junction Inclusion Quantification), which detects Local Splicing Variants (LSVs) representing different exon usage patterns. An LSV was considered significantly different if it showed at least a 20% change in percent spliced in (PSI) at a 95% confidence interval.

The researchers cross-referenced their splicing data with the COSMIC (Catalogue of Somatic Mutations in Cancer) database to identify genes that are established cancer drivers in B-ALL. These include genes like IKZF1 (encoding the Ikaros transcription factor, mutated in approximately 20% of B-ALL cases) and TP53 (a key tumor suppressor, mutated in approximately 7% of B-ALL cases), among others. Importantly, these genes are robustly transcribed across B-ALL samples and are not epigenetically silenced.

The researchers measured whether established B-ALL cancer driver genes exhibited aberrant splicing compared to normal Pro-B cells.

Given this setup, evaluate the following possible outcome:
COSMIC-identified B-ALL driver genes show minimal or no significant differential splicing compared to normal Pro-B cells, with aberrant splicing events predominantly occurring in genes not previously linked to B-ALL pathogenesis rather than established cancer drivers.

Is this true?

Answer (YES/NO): NO